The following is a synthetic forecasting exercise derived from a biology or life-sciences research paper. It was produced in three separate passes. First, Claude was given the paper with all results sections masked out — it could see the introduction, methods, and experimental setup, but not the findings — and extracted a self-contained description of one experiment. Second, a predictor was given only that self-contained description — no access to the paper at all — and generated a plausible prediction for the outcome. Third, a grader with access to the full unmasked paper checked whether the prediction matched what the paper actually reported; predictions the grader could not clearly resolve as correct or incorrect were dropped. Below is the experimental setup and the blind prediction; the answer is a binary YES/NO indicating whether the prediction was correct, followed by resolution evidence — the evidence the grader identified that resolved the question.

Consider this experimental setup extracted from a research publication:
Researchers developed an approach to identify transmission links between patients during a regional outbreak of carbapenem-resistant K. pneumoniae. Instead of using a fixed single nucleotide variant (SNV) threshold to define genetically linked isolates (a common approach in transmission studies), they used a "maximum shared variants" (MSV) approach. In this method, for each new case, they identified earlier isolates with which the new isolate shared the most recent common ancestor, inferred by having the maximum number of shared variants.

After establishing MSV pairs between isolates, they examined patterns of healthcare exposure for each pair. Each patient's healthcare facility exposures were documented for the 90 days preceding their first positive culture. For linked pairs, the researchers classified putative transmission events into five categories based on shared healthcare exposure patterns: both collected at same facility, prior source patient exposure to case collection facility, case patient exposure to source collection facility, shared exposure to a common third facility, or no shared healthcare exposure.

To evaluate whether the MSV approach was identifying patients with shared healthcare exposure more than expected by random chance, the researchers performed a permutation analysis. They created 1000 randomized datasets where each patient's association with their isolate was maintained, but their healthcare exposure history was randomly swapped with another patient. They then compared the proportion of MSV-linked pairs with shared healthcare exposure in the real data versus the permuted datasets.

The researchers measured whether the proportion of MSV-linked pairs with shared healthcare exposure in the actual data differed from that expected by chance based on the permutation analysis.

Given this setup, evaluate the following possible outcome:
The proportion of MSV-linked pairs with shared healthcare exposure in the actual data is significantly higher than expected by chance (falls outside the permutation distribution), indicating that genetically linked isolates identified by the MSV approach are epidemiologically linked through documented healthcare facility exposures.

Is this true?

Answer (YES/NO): YES